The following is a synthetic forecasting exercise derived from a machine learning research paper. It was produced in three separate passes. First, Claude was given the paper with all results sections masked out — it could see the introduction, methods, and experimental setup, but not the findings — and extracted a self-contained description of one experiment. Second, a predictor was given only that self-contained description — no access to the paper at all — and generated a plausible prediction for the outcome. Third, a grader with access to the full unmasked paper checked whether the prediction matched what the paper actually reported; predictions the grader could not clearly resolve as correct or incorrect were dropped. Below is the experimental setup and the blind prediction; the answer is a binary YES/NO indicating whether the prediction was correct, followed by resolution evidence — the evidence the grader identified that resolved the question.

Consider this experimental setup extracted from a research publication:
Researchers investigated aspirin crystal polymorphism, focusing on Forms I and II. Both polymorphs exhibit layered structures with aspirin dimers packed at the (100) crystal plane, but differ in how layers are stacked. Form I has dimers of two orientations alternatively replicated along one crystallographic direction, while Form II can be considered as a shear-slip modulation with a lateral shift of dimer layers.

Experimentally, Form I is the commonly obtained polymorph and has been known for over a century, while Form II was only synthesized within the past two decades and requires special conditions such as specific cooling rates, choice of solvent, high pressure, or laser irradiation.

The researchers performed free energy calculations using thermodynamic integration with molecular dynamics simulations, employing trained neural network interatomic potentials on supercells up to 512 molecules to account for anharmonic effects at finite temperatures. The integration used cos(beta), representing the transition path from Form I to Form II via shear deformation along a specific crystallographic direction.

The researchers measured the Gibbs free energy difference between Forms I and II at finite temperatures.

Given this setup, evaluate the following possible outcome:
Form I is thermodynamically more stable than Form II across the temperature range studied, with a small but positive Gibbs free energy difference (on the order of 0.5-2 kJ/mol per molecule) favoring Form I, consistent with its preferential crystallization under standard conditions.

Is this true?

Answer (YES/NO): YES